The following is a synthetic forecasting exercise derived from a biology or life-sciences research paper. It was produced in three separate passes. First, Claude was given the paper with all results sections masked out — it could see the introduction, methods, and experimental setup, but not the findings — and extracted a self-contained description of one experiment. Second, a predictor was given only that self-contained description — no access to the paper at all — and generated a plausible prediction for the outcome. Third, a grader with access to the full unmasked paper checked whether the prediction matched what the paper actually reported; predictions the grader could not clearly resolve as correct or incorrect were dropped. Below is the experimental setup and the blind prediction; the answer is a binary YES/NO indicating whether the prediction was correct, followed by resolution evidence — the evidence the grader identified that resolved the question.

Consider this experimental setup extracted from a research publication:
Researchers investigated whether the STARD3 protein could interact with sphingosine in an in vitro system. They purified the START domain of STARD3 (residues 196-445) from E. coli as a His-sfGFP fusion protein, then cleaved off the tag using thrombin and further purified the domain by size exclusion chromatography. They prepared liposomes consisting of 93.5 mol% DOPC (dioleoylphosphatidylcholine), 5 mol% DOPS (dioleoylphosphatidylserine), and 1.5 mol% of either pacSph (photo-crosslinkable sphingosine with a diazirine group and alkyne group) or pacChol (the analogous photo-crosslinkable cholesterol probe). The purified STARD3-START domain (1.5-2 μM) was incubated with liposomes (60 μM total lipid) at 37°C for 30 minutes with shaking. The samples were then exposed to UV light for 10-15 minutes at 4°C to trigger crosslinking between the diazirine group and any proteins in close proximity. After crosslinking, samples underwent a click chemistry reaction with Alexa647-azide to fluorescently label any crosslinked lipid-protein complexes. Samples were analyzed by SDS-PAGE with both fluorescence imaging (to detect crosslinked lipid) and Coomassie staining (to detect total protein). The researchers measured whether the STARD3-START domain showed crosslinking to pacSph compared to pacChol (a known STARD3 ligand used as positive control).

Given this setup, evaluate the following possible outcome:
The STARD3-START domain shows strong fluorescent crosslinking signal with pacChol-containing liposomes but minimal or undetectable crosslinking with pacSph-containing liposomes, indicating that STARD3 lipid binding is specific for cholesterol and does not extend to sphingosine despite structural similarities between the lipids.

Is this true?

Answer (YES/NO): NO